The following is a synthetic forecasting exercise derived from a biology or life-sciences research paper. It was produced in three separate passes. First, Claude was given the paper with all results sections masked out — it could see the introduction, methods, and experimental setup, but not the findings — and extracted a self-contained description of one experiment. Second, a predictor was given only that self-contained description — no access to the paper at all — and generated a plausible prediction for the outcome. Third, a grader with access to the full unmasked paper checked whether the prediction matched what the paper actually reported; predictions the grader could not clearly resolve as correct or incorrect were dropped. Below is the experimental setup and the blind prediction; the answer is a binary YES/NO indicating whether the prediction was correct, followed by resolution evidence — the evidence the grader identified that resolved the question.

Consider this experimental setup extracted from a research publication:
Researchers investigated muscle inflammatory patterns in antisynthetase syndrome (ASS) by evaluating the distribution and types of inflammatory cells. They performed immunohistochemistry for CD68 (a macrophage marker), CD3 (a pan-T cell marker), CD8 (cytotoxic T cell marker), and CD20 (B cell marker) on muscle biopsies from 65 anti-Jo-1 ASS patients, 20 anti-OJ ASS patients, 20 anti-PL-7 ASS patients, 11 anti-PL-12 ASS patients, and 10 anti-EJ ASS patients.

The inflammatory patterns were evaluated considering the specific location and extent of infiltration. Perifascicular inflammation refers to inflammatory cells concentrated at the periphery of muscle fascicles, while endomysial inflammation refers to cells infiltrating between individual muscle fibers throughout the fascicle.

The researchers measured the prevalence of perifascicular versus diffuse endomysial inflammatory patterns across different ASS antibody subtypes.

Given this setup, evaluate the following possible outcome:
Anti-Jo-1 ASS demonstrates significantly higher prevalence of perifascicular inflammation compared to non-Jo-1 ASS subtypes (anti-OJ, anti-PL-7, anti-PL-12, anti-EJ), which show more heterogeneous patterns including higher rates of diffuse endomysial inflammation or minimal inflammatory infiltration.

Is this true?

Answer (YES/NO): NO